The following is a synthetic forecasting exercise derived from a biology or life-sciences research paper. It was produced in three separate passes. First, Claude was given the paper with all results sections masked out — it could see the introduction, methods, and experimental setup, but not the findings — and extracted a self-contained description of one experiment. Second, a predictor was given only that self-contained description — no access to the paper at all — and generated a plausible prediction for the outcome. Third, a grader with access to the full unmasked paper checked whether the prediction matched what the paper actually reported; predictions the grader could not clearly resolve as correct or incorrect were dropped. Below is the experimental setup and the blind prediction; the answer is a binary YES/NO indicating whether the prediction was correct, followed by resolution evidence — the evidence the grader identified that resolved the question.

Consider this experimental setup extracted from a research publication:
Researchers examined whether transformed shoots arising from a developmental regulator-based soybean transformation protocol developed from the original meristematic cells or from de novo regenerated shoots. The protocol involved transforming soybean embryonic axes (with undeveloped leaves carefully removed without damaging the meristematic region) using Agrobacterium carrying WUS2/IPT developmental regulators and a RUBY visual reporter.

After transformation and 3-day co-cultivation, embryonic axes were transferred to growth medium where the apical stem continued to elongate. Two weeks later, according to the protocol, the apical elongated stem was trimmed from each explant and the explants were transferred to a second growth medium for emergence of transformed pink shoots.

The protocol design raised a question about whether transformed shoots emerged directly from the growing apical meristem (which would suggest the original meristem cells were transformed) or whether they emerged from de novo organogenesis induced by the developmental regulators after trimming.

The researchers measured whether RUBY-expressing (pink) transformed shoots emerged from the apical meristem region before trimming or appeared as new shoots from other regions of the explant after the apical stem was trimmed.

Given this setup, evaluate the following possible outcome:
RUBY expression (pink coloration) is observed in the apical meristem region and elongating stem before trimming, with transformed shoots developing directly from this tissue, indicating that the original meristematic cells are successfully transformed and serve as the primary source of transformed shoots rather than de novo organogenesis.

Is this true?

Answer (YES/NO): NO